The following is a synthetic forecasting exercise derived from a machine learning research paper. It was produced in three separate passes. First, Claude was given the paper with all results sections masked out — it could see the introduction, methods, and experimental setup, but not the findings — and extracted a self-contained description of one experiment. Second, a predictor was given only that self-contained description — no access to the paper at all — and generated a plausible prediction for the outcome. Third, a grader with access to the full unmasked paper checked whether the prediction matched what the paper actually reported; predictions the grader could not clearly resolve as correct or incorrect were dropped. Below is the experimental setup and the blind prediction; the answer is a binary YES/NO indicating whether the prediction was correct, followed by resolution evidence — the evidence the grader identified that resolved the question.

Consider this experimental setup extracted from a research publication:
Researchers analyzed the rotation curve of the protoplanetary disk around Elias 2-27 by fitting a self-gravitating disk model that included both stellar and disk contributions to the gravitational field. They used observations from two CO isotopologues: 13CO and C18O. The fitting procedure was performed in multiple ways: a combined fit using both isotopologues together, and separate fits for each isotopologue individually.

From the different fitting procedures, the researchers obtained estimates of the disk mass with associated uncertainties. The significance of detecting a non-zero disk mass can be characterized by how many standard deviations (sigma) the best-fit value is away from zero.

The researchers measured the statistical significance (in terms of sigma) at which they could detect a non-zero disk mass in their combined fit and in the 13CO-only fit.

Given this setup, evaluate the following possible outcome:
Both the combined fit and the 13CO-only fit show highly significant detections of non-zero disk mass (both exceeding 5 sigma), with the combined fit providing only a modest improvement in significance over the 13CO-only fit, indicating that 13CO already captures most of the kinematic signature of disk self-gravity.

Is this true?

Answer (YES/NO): NO